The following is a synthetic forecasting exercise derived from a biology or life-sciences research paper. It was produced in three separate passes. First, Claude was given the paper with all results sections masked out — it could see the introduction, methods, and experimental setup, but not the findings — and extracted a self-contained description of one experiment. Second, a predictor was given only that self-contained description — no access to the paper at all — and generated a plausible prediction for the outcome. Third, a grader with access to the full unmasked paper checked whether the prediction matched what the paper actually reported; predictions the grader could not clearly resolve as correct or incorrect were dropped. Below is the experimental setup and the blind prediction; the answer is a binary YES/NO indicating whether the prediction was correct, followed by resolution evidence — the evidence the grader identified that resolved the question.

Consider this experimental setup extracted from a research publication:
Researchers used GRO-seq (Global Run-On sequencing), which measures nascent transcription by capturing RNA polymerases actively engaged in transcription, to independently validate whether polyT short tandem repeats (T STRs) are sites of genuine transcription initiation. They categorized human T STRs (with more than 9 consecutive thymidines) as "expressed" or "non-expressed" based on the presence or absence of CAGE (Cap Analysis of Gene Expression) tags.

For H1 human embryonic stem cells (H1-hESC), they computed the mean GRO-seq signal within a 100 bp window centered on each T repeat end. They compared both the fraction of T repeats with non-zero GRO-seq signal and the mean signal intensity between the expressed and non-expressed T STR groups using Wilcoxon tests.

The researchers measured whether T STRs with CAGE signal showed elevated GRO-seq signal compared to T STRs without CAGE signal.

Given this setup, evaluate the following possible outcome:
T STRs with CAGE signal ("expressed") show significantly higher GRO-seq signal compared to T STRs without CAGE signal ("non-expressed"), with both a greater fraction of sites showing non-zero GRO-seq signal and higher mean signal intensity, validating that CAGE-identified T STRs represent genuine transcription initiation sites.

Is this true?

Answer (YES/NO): YES